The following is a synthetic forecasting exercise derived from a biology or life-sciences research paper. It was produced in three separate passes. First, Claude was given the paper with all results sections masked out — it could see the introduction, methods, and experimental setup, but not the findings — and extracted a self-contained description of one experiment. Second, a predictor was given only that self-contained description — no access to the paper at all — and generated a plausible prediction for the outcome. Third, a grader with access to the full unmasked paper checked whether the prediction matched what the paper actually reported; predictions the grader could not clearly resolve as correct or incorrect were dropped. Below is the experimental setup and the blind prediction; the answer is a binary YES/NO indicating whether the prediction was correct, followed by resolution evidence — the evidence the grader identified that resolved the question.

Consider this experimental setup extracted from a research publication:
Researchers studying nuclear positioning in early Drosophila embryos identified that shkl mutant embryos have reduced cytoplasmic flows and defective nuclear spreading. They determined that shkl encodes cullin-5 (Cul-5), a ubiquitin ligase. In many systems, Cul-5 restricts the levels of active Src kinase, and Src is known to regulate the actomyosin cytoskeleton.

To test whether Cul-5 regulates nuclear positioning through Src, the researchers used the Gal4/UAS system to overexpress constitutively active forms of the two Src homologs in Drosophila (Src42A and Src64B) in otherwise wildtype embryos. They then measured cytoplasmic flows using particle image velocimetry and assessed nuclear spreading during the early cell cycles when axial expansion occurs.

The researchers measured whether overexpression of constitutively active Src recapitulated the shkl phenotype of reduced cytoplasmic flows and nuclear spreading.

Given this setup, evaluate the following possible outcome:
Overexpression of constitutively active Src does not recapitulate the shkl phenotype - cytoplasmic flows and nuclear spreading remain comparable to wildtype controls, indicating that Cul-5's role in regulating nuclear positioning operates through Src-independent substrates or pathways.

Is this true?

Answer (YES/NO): NO